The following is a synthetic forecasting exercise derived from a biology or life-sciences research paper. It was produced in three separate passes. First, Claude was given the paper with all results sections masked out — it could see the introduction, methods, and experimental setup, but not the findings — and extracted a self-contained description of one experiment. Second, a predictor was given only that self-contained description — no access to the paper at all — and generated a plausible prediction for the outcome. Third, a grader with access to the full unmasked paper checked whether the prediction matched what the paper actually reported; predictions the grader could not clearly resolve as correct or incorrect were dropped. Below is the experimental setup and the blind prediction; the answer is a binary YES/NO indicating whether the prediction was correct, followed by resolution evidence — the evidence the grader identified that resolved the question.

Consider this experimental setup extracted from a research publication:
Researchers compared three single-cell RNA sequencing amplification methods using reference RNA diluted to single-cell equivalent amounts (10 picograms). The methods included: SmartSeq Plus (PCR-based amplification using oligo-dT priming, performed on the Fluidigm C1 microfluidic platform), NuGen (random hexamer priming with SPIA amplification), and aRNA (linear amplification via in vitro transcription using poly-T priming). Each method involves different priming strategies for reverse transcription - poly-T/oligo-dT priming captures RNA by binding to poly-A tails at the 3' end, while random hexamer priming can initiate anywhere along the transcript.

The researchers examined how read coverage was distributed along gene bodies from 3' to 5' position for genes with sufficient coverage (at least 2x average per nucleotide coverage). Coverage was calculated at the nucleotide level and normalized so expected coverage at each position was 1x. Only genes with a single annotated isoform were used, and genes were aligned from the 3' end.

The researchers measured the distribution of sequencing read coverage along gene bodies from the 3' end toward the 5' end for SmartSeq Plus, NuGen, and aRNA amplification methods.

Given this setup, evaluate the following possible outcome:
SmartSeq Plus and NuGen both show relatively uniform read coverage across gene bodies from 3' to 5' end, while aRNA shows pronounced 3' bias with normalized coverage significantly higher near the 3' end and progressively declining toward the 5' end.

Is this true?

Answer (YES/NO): NO